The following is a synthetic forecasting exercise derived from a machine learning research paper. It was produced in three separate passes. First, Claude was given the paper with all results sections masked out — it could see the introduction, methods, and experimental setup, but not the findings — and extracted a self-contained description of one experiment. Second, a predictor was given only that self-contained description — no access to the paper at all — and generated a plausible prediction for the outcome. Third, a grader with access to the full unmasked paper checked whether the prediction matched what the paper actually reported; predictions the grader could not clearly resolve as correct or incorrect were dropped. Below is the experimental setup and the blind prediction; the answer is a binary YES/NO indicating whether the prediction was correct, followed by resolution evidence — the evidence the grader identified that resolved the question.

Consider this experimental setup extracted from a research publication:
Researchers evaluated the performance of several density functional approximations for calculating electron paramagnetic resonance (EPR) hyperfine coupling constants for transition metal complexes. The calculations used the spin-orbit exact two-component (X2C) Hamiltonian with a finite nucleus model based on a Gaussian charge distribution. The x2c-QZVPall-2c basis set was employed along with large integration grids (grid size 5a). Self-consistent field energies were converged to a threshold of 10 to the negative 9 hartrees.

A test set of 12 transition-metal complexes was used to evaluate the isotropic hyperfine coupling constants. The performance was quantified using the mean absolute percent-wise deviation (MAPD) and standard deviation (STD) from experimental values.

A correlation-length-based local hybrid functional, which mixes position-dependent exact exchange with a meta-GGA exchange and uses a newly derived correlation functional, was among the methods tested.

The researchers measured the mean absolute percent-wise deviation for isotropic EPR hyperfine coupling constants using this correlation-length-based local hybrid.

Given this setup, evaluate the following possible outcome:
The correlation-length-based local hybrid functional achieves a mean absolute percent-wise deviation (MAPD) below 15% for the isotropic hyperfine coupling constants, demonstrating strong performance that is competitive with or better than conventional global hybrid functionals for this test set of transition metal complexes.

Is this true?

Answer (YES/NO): YES